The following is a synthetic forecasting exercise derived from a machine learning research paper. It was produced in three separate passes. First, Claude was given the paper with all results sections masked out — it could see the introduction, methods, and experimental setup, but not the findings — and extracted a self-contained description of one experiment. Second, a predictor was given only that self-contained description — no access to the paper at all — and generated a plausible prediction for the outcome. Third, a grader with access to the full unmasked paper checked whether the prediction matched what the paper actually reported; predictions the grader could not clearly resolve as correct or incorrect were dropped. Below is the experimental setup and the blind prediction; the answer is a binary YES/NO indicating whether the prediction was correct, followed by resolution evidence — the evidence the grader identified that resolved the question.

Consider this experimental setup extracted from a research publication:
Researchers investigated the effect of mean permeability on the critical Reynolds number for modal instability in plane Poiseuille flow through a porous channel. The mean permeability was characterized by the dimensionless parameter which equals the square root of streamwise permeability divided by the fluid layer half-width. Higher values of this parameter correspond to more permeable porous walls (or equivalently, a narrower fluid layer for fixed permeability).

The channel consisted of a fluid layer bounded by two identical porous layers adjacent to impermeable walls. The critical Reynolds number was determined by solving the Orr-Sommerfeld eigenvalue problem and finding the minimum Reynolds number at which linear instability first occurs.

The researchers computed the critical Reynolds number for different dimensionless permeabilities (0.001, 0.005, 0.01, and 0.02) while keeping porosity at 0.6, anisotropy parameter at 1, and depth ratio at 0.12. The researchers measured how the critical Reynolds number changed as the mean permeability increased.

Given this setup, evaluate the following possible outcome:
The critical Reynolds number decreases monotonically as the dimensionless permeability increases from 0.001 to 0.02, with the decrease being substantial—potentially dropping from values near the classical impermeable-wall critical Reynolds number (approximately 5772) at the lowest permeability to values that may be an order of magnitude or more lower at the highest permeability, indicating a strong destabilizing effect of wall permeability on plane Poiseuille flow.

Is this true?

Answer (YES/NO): NO